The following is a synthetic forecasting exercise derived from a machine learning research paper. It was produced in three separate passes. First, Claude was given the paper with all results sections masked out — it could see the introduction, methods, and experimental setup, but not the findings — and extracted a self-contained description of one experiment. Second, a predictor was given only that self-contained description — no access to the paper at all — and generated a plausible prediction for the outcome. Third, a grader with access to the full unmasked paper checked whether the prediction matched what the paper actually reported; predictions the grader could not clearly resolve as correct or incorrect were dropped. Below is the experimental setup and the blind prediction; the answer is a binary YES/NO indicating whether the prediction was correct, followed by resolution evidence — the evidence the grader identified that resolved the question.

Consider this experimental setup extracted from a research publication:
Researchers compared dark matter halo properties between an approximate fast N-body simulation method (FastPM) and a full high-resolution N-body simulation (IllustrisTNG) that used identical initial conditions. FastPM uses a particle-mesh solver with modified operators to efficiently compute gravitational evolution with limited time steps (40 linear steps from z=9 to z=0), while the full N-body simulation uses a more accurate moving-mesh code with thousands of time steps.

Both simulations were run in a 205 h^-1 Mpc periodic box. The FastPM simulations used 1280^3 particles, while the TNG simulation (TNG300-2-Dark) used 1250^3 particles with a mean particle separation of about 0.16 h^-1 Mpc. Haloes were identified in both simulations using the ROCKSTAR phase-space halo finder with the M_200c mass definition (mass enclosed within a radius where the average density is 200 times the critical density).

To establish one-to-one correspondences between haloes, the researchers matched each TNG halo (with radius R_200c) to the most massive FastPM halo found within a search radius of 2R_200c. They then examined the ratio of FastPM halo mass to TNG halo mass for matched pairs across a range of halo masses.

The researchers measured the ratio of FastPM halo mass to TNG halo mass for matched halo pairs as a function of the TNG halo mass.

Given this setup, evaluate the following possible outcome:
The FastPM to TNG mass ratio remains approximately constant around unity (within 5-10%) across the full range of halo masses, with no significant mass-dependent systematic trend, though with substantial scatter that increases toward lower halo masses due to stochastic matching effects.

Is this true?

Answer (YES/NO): NO